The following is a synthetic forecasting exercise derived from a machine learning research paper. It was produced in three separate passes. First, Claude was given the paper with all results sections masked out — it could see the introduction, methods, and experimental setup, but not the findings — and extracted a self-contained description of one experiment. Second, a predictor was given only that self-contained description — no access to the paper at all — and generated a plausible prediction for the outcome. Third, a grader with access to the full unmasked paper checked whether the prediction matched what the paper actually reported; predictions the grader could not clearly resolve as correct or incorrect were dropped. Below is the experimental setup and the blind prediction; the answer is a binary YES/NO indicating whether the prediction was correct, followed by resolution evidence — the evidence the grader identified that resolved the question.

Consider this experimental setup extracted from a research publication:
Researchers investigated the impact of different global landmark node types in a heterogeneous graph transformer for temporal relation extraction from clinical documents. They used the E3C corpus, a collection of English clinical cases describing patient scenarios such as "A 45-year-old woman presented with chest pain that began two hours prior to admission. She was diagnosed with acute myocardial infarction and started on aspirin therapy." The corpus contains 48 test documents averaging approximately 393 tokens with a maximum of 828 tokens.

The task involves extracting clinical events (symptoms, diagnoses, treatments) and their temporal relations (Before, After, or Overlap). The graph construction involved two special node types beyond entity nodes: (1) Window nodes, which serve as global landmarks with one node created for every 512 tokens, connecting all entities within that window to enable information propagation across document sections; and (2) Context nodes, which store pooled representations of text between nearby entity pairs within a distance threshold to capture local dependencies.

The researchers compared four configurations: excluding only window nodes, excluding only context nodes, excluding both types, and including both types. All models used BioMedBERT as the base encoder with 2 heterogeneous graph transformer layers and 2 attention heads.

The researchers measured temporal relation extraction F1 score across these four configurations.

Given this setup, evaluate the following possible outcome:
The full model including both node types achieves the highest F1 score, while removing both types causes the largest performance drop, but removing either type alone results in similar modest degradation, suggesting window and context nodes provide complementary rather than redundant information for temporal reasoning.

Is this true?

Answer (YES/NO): NO